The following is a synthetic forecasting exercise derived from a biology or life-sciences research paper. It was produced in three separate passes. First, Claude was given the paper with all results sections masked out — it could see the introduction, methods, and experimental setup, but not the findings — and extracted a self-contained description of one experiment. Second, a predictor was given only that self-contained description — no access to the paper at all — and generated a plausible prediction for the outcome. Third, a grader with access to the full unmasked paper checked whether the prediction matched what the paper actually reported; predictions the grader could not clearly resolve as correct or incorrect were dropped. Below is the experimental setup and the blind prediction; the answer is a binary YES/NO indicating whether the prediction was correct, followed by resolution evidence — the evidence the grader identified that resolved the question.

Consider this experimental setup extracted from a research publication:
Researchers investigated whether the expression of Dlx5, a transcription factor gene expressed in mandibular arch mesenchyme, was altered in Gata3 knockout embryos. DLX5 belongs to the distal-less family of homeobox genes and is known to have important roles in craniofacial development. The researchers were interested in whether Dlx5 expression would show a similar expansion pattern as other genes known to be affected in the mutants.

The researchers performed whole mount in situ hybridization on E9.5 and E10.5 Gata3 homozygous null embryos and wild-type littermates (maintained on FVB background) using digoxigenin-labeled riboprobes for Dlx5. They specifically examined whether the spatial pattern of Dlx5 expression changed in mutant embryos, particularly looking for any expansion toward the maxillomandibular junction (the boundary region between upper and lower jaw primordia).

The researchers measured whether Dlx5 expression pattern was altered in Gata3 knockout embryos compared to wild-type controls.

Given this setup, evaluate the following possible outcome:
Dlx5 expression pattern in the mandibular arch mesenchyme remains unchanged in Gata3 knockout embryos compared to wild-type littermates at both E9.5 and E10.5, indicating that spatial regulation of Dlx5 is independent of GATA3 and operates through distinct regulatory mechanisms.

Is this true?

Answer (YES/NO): NO